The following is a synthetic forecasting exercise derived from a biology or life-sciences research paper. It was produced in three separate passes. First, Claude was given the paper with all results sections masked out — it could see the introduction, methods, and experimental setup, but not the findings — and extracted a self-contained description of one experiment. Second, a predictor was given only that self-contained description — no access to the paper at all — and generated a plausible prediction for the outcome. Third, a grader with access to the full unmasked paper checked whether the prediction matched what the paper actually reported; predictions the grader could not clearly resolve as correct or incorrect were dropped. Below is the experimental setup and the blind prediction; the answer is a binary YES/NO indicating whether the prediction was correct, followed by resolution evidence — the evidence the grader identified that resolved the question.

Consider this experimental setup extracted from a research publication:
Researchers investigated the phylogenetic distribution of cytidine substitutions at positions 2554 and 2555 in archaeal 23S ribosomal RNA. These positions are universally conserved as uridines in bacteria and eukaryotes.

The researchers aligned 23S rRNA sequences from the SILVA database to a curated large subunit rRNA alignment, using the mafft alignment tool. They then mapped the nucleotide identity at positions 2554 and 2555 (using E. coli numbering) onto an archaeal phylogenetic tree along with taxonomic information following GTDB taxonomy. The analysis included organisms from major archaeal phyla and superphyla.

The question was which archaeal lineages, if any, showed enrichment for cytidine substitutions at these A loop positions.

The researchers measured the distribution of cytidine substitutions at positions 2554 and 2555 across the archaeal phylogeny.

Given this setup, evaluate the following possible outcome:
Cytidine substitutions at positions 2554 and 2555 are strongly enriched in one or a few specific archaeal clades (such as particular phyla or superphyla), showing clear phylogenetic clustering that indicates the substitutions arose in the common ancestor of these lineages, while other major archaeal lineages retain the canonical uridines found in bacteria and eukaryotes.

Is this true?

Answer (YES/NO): YES